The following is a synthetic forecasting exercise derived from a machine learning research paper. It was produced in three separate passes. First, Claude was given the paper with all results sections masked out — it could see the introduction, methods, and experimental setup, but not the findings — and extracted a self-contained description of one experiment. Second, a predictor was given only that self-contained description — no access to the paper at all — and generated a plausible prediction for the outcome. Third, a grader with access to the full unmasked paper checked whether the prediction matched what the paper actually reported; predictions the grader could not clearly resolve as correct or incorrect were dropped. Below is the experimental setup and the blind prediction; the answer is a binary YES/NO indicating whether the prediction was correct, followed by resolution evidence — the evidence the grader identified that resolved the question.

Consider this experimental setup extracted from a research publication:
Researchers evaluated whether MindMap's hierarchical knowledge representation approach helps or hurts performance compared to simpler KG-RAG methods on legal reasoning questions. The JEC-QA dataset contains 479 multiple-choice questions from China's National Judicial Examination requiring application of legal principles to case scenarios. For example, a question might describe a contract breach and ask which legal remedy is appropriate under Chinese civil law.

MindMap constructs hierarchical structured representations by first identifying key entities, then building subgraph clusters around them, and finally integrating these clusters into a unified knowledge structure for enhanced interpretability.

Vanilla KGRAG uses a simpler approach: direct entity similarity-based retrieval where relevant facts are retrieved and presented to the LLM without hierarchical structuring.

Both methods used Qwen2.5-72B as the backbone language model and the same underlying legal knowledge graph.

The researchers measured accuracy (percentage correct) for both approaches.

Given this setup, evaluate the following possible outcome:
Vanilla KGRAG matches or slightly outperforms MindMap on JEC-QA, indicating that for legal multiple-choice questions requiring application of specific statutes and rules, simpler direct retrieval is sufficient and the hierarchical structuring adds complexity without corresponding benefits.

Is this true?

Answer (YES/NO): YES